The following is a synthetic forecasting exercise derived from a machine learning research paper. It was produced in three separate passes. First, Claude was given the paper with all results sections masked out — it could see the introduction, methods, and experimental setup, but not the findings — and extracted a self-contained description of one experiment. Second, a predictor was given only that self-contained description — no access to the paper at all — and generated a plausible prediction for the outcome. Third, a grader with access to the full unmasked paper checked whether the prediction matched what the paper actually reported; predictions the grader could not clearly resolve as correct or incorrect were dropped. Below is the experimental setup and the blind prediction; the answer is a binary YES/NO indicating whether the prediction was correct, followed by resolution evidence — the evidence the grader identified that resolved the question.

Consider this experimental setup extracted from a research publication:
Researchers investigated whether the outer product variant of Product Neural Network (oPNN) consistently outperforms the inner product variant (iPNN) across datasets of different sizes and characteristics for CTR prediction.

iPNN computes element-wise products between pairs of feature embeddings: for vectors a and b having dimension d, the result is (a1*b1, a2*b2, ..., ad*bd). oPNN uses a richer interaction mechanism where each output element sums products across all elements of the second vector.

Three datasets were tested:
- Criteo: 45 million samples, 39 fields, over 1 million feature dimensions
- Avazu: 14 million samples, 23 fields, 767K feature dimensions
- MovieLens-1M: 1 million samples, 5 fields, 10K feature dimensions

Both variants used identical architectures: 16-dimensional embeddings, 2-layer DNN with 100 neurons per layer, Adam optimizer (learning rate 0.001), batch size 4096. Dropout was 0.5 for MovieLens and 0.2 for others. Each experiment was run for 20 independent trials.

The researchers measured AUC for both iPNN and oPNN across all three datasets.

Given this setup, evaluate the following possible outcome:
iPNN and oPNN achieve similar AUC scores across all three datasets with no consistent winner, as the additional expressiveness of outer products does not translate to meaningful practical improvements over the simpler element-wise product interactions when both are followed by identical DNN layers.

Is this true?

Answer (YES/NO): NO